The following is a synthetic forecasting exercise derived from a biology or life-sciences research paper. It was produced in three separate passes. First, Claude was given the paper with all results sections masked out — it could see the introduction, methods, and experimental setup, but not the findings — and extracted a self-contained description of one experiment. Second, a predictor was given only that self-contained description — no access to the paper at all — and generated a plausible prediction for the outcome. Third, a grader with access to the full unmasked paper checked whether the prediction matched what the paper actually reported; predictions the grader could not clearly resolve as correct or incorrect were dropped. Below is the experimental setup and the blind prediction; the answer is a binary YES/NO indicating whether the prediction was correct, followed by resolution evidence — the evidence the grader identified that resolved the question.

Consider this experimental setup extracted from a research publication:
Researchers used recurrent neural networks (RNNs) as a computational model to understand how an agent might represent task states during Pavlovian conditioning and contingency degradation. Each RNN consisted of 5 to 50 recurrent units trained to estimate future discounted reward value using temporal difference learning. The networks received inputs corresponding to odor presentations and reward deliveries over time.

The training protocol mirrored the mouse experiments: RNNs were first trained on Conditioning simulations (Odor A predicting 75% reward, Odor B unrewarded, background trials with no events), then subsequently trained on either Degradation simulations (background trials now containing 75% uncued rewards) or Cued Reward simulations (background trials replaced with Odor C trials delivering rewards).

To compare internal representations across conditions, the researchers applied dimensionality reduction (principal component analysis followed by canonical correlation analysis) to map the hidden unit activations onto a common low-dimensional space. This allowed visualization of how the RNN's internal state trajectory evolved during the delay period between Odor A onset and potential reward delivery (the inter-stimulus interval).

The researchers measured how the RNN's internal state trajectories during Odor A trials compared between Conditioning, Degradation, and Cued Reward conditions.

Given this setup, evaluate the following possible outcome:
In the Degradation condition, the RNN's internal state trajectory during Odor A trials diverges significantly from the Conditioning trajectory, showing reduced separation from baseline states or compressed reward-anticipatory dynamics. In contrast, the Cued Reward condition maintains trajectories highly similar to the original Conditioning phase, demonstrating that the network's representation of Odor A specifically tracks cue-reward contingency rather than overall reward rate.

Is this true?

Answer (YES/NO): NO